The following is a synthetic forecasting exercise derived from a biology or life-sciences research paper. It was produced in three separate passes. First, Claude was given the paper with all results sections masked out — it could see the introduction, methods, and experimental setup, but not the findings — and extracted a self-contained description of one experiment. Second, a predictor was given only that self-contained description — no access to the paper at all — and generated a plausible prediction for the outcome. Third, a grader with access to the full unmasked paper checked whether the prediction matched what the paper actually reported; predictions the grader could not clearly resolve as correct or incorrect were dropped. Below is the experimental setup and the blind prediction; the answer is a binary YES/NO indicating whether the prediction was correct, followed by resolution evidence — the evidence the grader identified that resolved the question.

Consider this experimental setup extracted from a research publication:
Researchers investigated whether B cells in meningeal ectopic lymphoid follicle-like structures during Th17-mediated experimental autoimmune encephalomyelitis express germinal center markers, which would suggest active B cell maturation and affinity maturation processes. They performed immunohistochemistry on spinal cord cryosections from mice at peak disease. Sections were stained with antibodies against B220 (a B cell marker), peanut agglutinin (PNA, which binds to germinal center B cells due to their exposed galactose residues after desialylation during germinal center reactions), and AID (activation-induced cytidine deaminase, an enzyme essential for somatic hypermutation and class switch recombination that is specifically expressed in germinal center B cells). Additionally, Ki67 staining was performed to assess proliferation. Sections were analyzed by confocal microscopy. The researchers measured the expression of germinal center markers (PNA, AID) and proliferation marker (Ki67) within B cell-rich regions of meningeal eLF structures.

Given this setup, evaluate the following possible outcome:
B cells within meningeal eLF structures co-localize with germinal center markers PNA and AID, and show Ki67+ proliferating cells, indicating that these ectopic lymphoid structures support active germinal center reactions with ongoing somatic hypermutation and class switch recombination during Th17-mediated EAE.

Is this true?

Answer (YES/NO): NO